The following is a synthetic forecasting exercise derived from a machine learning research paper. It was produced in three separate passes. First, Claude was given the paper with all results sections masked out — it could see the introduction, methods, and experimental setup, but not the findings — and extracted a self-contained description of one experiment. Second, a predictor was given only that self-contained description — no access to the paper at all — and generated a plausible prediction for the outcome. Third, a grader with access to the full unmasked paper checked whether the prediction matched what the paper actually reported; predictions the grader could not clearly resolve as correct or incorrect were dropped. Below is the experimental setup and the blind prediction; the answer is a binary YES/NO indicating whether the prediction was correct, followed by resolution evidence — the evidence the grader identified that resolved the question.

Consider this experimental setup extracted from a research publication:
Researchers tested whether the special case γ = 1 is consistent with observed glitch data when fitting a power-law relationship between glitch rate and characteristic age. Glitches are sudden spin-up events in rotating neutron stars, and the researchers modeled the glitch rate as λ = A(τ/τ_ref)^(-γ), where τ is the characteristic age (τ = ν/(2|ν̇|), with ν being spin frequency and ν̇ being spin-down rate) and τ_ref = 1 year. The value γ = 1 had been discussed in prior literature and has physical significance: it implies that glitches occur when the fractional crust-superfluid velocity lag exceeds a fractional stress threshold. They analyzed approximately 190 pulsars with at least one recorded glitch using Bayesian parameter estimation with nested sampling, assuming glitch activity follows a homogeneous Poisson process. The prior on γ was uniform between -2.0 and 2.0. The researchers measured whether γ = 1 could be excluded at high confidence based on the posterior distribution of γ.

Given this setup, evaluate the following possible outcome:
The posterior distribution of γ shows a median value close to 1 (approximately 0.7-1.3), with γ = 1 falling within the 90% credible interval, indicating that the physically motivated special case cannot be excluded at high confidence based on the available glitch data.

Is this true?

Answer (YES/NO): NO